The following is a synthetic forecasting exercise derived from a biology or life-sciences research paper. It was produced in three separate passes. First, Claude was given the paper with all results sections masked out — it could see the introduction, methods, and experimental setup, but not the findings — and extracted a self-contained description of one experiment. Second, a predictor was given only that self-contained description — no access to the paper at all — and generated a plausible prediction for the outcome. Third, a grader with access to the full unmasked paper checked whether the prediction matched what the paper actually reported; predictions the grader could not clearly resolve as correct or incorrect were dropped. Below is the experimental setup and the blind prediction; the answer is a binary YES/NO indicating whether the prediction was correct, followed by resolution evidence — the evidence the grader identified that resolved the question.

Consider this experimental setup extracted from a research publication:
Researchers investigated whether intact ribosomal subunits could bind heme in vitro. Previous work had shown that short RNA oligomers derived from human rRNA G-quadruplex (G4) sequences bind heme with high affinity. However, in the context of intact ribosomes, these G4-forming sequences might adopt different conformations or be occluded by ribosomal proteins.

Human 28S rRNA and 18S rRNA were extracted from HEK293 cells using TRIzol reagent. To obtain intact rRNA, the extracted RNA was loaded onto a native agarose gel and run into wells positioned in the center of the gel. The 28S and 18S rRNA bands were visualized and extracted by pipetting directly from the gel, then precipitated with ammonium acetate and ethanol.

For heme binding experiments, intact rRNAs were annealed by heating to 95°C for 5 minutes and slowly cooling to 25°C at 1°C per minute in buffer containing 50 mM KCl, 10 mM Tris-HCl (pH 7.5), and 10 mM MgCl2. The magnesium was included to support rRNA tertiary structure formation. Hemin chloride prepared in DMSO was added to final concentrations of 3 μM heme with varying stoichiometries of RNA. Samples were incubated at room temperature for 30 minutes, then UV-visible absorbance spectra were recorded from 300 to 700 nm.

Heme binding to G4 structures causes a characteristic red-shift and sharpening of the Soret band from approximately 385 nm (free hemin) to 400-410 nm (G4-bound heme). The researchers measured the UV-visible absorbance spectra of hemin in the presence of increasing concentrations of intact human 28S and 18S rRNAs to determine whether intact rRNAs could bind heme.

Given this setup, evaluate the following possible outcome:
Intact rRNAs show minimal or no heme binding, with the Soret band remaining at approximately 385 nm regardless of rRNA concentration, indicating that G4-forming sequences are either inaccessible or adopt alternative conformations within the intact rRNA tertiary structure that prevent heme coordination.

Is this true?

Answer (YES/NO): NO